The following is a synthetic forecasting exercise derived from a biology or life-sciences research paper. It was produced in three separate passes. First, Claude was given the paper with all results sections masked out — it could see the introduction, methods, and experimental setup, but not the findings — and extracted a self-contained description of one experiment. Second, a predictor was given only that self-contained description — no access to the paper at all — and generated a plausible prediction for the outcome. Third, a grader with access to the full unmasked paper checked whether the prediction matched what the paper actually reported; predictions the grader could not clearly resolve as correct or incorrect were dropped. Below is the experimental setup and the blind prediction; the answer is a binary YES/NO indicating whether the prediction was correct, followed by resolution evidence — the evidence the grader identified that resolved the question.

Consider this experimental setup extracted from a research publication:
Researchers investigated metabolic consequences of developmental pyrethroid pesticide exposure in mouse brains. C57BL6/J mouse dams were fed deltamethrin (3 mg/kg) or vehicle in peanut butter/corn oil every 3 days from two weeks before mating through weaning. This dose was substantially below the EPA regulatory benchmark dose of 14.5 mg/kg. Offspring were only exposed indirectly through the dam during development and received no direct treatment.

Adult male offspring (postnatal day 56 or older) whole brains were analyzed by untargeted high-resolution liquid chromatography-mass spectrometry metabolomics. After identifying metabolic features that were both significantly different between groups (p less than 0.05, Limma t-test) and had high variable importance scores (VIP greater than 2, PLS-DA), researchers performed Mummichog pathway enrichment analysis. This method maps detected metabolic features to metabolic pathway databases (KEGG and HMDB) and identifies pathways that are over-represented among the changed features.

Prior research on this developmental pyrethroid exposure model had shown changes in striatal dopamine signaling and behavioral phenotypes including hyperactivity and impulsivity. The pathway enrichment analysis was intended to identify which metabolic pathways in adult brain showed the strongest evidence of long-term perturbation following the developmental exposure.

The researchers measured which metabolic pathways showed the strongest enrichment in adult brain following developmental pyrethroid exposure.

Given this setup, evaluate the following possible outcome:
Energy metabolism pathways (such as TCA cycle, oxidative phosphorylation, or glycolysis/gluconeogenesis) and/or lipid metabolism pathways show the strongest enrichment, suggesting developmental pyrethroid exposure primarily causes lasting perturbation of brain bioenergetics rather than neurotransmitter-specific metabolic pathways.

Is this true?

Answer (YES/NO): NO